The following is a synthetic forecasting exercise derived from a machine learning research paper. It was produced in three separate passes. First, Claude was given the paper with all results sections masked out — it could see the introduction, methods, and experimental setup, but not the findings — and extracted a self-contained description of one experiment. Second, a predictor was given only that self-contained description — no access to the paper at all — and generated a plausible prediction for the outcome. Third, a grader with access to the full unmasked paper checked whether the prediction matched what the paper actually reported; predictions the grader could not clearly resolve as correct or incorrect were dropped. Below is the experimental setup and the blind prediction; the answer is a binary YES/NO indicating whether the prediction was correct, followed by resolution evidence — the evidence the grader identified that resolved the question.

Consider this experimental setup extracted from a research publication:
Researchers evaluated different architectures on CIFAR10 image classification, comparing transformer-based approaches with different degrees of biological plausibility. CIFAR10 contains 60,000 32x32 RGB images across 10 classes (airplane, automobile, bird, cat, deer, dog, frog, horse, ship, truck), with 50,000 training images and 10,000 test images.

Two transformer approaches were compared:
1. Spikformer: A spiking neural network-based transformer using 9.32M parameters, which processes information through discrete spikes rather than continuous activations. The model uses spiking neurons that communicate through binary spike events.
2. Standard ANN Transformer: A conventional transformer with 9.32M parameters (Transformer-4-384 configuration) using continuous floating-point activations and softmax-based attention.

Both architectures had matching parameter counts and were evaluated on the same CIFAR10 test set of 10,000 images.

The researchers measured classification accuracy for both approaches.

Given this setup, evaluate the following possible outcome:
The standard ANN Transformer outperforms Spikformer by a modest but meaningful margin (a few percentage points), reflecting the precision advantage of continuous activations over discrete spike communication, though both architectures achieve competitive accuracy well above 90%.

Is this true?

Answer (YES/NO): NO